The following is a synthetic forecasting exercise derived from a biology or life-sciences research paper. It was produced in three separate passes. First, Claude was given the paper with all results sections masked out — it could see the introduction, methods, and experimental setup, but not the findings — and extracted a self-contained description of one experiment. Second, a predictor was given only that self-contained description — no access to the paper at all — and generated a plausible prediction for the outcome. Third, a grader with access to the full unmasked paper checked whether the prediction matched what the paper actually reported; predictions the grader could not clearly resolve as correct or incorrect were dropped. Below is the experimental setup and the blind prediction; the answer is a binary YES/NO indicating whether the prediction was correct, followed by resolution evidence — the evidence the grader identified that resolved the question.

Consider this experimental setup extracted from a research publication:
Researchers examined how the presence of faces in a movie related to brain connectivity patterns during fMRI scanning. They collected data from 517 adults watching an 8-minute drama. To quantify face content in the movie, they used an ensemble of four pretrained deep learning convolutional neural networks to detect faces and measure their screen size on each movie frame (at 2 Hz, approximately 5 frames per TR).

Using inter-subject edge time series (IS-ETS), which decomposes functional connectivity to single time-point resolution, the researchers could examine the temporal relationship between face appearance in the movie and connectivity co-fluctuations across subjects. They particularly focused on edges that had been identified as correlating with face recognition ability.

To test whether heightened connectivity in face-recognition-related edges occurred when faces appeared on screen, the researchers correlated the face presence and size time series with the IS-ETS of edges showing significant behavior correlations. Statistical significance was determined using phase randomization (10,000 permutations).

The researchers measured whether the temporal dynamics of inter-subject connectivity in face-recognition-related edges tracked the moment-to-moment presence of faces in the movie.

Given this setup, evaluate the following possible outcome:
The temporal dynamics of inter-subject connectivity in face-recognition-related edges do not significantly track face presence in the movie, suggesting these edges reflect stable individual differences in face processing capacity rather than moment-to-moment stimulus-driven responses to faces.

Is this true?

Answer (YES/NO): NO